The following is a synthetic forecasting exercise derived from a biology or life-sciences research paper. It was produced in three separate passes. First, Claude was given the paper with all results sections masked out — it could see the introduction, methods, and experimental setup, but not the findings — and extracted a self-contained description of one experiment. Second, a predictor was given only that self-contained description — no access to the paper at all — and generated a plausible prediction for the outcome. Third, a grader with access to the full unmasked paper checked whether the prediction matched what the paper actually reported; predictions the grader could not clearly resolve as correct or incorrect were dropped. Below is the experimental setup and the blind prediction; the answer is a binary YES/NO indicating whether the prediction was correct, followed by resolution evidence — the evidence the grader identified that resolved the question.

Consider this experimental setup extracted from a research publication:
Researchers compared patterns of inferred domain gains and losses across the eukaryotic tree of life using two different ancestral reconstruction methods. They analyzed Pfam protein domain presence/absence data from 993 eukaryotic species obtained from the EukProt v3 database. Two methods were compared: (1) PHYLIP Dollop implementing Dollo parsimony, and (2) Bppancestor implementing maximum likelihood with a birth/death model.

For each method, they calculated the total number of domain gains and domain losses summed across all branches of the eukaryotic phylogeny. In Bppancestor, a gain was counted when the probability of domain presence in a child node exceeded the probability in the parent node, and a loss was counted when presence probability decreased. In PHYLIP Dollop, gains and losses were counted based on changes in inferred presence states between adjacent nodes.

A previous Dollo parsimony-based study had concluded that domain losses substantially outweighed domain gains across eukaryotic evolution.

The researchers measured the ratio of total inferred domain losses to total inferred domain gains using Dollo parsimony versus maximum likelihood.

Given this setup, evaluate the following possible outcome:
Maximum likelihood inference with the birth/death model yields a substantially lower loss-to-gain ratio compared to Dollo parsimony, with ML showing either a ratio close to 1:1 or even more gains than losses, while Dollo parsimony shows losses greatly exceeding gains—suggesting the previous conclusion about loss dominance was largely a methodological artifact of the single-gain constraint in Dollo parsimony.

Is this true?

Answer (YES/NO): YES